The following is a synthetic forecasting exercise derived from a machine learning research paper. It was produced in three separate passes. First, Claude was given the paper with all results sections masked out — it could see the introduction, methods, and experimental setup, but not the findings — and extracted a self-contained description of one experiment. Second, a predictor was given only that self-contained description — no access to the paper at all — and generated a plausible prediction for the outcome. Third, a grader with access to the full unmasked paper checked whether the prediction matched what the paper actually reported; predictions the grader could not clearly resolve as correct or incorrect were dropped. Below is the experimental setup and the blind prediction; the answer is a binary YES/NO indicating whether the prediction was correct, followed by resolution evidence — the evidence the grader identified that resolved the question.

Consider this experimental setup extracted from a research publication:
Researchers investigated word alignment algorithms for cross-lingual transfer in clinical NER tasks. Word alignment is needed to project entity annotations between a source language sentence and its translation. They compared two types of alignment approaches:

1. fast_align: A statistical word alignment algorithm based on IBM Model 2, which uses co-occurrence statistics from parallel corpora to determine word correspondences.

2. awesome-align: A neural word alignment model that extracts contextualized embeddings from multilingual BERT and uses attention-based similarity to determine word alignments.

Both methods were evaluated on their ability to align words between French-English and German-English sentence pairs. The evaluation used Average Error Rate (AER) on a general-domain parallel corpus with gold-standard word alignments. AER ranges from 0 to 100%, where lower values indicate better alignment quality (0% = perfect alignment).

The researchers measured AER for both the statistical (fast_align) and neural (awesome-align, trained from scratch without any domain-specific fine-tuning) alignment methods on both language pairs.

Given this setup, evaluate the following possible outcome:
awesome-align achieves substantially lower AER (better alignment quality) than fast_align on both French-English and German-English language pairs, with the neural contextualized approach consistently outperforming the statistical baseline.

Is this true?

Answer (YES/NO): YES